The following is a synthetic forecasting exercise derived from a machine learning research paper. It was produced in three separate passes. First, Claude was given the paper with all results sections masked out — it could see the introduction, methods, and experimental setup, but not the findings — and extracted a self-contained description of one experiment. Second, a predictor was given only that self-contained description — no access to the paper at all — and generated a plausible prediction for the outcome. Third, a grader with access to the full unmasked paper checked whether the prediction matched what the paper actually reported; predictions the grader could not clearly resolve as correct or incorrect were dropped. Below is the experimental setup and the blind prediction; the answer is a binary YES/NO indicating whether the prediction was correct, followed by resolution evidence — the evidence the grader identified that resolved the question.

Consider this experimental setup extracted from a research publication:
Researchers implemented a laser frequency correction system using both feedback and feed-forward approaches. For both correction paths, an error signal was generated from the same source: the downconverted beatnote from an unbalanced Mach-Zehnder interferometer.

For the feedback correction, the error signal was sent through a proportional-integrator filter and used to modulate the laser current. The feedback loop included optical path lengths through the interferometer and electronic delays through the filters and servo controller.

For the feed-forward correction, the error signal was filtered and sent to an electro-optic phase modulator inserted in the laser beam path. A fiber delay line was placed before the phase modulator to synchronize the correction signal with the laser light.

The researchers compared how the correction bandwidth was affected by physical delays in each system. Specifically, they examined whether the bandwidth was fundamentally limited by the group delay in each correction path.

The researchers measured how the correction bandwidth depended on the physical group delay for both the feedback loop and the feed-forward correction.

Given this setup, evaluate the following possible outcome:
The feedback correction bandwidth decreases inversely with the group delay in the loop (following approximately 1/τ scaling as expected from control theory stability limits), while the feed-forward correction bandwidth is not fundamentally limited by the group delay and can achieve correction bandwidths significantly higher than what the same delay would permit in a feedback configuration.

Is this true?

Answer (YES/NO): YES